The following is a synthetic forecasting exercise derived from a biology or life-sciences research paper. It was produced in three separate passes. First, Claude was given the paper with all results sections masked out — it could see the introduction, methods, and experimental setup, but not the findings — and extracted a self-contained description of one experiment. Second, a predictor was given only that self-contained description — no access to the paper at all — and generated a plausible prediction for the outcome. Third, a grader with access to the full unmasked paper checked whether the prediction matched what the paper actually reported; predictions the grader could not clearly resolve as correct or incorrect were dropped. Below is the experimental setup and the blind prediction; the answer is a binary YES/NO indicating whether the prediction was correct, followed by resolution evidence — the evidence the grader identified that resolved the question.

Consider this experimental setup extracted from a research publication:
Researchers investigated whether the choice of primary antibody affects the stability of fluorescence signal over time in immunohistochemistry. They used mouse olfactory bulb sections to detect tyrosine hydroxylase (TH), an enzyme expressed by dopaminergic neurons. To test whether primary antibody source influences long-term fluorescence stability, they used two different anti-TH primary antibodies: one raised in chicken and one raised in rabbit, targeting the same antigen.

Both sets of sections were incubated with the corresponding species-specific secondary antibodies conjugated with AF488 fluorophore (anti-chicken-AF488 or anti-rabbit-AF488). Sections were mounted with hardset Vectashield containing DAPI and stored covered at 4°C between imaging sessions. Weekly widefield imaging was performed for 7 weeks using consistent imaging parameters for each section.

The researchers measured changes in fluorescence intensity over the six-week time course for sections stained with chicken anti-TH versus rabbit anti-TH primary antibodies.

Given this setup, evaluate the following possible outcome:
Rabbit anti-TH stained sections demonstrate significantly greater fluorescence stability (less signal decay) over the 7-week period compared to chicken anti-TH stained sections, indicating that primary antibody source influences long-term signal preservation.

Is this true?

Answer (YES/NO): YES